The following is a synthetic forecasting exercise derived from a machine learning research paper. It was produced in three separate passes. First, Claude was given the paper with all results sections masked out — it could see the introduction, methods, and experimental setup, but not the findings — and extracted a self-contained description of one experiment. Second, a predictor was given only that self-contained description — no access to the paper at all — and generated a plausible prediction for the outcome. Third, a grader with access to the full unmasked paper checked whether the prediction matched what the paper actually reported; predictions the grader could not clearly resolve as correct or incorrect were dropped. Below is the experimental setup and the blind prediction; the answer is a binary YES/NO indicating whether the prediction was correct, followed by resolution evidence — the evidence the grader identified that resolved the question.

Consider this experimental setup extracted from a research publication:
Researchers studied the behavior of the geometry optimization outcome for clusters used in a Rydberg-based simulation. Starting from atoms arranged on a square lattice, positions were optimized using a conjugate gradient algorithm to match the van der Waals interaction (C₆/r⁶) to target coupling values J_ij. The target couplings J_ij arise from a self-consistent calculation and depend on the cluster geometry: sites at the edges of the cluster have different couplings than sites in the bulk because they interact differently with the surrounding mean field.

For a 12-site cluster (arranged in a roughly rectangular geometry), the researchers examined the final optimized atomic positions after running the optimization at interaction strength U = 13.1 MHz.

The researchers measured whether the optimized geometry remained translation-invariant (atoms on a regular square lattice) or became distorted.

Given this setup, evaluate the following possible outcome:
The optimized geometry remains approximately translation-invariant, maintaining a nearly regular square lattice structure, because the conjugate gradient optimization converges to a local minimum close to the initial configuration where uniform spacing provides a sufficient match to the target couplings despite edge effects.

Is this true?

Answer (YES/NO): NO